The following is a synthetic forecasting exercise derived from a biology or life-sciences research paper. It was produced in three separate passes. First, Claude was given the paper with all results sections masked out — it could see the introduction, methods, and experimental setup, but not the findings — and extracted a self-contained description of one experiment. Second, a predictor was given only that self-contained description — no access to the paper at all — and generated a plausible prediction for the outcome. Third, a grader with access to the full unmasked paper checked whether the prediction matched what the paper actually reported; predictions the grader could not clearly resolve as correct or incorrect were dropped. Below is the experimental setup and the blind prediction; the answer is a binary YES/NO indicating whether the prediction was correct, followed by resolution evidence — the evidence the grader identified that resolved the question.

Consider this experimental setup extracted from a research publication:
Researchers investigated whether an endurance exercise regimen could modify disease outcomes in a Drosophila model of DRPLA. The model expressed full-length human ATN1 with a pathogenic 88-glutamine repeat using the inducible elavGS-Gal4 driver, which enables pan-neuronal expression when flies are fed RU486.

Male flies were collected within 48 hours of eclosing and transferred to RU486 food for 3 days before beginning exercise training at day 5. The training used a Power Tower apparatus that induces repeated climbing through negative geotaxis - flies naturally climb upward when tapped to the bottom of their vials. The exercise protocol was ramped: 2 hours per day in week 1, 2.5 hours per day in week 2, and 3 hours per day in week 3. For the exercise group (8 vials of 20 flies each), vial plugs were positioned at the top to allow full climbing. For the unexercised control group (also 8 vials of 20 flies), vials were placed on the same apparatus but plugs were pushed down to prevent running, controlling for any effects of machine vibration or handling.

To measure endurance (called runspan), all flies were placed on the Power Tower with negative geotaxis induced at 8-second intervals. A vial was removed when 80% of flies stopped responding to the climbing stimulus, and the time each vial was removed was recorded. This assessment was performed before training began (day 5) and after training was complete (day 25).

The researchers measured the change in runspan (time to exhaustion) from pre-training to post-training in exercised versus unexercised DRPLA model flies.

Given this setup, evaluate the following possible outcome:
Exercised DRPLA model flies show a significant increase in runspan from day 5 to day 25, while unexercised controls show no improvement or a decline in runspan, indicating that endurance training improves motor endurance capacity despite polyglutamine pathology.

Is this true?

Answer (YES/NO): NO